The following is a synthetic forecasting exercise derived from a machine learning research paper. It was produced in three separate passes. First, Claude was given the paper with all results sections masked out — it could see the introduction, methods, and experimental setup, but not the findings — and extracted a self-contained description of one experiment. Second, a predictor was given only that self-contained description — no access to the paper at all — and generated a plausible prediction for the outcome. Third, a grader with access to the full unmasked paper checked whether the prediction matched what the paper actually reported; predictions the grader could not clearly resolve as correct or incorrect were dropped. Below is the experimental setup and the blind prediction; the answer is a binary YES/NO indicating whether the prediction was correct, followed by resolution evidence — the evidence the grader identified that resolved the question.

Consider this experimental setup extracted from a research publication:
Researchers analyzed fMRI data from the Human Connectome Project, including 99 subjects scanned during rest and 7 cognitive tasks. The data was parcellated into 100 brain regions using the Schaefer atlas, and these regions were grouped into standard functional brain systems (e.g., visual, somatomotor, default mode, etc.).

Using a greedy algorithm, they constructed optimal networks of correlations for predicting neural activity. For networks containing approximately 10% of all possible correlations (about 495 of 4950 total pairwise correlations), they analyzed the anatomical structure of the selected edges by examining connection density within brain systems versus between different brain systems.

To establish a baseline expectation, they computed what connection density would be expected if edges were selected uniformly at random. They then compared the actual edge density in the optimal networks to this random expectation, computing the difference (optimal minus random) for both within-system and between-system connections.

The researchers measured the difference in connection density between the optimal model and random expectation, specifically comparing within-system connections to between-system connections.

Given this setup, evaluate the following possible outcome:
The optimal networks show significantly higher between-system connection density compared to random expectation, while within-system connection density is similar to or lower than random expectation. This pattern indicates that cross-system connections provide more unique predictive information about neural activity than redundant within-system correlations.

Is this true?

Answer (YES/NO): NO